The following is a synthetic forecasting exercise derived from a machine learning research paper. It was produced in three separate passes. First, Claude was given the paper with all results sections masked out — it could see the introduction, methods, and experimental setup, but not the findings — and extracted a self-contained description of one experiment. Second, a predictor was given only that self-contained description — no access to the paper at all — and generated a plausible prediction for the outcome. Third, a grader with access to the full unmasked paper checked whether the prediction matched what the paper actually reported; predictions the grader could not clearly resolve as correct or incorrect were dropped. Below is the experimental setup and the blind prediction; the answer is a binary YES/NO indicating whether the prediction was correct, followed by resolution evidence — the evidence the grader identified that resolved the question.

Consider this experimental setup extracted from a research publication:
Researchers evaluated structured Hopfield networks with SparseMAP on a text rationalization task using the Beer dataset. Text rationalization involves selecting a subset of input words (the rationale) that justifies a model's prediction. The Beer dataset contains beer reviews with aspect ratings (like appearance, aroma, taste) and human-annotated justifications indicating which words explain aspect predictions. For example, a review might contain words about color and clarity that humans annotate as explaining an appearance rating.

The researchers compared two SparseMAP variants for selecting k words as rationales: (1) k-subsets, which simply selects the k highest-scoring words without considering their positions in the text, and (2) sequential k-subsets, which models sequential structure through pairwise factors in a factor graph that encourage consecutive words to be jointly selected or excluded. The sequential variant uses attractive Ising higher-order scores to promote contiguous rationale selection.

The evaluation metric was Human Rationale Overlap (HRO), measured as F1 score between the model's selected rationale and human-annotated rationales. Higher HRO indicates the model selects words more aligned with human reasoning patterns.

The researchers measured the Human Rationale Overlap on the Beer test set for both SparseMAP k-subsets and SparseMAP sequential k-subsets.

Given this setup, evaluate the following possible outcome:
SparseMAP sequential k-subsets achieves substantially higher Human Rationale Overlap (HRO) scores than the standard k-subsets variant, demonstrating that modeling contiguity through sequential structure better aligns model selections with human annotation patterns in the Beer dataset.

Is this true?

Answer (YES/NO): YES